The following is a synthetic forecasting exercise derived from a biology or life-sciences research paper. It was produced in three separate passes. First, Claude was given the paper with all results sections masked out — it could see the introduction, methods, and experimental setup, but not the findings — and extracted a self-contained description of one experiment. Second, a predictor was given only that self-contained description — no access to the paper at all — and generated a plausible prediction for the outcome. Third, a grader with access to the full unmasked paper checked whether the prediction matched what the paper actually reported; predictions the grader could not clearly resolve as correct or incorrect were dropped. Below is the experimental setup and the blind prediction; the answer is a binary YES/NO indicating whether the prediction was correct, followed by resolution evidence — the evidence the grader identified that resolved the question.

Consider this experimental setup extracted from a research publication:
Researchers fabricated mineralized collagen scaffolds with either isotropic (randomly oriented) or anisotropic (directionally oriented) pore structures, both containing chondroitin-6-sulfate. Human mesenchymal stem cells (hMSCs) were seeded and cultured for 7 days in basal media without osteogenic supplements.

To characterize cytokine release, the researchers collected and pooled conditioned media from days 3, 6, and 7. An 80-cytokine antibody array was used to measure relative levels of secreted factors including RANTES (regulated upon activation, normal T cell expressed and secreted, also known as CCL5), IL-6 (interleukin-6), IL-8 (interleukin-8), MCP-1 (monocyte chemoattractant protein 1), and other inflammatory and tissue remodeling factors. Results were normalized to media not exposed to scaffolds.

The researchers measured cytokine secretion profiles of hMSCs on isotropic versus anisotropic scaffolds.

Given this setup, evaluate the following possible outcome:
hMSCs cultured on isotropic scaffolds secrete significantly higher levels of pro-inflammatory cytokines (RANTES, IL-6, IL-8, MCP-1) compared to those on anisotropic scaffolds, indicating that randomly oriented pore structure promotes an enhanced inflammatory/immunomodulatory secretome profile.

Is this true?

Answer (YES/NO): NO